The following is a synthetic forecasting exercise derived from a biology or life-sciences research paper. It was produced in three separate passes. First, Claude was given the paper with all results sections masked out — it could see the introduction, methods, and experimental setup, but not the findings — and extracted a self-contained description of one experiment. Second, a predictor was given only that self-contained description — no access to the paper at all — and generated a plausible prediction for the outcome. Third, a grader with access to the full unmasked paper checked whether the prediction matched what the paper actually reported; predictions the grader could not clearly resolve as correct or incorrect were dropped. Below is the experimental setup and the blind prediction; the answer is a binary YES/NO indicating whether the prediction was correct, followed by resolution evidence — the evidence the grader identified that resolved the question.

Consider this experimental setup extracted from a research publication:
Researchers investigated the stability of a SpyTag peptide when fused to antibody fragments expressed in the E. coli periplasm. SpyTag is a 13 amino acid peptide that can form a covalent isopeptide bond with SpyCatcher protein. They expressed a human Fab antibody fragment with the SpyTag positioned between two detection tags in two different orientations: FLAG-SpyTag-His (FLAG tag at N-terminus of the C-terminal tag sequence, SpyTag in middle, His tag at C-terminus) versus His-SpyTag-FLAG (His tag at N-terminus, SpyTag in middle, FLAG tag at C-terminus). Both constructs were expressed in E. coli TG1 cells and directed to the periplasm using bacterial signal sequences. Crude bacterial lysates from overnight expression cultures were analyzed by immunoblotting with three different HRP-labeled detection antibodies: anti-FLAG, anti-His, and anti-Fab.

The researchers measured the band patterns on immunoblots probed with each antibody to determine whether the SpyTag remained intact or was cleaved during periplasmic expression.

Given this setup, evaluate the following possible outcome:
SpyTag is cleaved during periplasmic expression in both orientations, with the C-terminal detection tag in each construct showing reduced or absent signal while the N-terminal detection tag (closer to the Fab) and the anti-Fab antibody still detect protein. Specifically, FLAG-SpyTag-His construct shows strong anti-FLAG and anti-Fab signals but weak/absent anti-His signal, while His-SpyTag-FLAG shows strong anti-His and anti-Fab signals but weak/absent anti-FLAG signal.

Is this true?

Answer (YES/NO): YES